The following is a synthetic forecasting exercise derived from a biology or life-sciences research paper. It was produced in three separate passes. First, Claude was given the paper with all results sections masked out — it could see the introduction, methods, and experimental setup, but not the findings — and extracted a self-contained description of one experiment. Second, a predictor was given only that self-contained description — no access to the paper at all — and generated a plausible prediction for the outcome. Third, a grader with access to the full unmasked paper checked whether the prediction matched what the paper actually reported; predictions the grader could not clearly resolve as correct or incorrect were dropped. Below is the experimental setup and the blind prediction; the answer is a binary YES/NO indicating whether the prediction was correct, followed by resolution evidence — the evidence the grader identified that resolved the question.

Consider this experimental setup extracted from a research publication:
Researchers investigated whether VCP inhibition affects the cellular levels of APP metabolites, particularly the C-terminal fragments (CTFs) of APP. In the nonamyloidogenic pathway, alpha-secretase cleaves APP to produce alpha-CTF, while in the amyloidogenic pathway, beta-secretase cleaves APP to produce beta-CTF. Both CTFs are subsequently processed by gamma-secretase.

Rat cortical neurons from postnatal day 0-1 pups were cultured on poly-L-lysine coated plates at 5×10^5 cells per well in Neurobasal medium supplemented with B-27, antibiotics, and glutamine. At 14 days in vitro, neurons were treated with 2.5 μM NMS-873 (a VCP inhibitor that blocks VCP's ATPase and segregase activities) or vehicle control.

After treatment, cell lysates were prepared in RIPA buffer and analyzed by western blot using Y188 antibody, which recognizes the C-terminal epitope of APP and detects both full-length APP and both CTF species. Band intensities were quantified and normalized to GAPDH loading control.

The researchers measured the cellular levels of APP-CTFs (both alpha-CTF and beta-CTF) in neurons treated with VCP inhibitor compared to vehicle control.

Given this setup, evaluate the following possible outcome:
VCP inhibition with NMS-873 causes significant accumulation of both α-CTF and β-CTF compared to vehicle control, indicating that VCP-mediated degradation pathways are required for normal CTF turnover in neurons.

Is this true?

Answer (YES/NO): NO